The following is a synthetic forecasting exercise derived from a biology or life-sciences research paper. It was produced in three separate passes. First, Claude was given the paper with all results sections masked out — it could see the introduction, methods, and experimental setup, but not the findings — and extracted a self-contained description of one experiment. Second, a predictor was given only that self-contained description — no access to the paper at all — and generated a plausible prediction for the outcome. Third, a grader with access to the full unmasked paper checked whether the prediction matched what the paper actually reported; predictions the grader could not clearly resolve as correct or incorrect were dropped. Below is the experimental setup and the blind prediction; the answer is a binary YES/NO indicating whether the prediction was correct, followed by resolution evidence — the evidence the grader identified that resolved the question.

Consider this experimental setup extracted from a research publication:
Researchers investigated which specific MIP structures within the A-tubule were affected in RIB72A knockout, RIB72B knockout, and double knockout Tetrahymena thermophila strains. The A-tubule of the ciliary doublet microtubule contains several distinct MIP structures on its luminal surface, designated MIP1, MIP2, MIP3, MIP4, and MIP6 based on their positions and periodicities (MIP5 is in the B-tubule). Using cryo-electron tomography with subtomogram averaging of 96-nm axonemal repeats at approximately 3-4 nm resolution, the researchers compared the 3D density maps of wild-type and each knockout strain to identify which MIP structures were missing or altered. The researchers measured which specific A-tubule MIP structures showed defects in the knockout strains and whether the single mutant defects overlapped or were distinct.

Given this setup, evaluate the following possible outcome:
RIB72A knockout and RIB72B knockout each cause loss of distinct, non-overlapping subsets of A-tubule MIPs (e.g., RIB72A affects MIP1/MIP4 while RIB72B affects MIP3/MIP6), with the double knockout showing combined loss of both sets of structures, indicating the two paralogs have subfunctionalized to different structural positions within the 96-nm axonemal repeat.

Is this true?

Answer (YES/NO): NO